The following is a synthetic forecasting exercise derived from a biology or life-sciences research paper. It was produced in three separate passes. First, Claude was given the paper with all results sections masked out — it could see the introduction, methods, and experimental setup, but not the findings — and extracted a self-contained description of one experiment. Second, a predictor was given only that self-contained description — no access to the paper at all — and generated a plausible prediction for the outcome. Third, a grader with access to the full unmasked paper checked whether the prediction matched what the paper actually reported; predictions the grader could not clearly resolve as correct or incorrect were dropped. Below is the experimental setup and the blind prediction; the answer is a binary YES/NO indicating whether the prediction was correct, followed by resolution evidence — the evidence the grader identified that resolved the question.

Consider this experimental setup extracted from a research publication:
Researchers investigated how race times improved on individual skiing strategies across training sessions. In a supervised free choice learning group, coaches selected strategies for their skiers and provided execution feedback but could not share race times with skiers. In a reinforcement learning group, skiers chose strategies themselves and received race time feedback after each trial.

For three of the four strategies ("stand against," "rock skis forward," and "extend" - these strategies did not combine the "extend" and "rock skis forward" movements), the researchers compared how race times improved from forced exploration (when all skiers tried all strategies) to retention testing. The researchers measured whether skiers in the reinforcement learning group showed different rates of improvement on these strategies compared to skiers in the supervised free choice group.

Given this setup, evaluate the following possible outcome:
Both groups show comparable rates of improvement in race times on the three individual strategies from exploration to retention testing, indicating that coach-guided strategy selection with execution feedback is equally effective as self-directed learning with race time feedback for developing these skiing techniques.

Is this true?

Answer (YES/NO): NO